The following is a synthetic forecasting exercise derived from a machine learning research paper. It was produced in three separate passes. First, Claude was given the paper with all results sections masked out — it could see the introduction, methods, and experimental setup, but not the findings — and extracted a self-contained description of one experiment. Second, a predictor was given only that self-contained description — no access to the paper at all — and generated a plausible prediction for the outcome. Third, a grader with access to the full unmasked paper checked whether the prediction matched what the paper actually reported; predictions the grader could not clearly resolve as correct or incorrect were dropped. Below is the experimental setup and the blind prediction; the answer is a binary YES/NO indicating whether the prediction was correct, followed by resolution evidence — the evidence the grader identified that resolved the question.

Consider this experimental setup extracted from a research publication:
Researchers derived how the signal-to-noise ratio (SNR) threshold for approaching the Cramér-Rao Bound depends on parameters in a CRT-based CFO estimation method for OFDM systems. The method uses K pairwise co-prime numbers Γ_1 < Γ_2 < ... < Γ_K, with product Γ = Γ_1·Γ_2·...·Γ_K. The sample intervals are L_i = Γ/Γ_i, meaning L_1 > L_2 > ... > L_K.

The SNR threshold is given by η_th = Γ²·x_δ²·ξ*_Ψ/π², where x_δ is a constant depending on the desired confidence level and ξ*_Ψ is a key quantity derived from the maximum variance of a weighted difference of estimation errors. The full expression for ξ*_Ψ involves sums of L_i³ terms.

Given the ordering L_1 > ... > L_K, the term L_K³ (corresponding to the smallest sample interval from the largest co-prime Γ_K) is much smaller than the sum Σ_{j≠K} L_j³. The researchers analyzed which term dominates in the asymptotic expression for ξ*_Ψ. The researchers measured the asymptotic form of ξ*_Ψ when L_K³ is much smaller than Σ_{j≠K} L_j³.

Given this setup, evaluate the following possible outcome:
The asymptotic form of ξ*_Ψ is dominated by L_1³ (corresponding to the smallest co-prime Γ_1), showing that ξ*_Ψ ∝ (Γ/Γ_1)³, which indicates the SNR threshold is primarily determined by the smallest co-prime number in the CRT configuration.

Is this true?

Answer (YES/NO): NO